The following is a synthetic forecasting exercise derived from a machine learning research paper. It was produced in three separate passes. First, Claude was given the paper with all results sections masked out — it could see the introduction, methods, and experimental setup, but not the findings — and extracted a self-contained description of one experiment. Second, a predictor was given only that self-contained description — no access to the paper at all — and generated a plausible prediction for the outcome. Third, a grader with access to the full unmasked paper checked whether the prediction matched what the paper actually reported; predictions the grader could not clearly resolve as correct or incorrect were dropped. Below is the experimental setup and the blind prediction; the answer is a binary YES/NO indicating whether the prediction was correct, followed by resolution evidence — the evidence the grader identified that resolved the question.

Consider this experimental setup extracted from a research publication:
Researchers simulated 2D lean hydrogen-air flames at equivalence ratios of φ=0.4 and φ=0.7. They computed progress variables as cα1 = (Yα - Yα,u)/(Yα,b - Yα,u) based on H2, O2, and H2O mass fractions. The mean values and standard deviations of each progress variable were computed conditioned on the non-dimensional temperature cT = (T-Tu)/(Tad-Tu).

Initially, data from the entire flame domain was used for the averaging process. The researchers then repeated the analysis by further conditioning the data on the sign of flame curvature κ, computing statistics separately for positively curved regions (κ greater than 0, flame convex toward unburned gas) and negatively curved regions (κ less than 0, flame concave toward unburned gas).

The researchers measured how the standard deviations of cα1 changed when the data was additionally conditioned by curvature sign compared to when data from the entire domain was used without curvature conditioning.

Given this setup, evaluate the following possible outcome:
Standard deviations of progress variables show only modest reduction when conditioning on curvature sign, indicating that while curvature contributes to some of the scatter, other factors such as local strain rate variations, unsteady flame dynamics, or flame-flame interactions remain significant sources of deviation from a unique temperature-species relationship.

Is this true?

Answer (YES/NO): NO